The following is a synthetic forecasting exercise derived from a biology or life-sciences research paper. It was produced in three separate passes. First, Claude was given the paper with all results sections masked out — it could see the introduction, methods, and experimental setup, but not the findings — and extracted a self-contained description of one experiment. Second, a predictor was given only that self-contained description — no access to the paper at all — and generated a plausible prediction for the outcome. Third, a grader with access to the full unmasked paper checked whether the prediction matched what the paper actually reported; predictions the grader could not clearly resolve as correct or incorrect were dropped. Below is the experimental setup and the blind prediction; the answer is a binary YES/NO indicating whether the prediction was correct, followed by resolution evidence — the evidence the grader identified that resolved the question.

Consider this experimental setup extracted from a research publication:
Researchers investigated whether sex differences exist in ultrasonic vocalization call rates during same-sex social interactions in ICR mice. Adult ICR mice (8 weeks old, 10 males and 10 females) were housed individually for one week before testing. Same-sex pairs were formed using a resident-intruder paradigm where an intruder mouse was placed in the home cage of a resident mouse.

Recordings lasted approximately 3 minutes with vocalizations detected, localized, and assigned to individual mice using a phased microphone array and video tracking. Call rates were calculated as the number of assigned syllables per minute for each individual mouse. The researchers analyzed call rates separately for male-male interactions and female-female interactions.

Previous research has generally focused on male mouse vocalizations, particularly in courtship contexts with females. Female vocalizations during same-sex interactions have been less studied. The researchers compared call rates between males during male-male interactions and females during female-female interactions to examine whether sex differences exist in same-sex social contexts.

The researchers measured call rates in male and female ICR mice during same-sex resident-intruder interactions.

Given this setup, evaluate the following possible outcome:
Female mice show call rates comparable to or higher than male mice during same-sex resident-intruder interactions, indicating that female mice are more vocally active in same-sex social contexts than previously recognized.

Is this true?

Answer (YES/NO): YES